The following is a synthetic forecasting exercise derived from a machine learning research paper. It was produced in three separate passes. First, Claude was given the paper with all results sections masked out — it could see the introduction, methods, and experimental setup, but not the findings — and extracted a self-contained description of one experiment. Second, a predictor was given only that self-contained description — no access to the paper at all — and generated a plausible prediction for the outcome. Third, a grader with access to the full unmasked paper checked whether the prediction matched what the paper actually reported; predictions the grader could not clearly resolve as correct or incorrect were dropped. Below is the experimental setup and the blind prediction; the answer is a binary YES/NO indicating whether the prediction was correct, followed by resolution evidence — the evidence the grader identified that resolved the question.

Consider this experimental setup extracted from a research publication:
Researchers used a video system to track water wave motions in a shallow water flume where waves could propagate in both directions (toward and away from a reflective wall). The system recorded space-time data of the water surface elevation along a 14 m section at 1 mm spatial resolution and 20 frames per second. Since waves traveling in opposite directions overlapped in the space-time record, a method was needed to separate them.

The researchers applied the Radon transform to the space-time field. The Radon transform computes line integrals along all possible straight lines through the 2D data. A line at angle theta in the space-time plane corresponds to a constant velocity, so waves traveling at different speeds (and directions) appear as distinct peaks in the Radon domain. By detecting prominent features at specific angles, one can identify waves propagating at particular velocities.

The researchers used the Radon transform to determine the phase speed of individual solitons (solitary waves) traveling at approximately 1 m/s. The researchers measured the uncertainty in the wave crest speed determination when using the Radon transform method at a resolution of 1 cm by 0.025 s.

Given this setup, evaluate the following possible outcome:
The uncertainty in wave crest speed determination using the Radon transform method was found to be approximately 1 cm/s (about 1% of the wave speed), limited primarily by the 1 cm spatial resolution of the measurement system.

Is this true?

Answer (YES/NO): NO